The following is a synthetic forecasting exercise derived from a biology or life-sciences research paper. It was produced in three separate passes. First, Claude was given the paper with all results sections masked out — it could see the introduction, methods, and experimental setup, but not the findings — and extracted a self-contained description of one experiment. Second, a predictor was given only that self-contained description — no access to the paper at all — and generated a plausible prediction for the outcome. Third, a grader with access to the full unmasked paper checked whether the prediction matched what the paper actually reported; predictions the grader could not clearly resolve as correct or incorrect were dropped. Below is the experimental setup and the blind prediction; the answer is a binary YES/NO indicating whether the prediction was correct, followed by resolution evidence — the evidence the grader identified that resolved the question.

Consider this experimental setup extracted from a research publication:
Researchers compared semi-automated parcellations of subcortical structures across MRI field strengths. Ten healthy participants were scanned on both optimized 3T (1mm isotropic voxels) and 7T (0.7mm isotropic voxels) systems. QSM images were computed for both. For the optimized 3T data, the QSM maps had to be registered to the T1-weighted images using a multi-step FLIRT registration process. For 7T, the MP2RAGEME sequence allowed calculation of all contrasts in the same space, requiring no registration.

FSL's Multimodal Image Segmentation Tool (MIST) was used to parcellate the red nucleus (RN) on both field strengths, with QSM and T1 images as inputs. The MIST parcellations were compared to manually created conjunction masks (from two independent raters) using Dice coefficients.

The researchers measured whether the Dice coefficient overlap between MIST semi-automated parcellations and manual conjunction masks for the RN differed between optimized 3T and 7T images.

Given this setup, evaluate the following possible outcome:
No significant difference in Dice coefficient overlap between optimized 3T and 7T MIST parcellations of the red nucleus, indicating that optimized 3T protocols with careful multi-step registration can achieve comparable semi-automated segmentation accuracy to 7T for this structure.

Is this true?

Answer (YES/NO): NO